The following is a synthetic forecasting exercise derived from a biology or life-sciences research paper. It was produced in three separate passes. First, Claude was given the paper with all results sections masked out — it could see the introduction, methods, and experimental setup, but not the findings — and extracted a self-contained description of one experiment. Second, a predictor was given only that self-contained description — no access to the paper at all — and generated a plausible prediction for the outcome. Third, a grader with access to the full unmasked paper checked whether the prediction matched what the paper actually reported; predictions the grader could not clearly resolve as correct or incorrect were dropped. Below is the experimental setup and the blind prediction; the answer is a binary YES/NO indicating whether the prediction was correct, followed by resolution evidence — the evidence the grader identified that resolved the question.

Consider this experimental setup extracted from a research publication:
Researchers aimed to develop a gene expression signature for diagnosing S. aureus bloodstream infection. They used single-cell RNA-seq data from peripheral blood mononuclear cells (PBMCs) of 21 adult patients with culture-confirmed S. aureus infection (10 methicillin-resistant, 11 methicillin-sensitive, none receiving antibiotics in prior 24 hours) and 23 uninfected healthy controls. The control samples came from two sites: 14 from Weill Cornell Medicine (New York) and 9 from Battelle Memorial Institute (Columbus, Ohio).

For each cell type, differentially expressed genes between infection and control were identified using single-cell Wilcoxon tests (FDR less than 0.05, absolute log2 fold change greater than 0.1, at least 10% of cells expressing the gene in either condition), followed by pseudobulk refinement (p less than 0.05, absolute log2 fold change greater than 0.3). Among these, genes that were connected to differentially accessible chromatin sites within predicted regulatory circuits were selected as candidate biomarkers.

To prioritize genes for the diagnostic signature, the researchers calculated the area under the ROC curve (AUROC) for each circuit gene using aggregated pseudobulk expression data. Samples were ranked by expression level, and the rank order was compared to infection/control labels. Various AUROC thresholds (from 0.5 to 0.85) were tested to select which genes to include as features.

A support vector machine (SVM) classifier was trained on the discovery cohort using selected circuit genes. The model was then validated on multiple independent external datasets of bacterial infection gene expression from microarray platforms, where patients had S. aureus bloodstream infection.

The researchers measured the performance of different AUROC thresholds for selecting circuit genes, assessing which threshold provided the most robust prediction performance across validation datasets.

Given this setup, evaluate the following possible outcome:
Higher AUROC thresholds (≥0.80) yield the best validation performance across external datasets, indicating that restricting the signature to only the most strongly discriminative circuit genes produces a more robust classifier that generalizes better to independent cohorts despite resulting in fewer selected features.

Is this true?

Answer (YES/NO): NO